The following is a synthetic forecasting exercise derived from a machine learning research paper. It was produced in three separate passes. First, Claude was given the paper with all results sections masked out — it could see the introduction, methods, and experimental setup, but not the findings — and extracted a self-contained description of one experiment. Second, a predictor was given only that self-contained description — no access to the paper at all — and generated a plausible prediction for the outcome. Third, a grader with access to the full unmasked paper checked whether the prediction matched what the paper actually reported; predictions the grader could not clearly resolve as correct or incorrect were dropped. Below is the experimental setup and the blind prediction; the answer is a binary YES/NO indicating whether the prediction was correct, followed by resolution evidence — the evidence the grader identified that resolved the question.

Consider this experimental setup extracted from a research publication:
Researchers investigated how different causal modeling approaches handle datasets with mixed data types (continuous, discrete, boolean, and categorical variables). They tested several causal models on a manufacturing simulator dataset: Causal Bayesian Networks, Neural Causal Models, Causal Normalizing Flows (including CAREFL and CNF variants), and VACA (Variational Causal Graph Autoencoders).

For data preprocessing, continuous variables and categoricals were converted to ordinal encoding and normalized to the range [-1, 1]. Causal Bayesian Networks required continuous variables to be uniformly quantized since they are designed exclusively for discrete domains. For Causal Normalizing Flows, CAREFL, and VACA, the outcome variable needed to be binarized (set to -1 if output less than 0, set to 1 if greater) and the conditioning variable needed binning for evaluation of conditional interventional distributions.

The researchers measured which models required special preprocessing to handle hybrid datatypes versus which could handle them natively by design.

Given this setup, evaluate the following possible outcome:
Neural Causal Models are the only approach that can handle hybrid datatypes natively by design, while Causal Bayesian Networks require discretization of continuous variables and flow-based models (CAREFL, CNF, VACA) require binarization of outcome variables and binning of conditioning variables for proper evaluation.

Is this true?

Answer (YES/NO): YES